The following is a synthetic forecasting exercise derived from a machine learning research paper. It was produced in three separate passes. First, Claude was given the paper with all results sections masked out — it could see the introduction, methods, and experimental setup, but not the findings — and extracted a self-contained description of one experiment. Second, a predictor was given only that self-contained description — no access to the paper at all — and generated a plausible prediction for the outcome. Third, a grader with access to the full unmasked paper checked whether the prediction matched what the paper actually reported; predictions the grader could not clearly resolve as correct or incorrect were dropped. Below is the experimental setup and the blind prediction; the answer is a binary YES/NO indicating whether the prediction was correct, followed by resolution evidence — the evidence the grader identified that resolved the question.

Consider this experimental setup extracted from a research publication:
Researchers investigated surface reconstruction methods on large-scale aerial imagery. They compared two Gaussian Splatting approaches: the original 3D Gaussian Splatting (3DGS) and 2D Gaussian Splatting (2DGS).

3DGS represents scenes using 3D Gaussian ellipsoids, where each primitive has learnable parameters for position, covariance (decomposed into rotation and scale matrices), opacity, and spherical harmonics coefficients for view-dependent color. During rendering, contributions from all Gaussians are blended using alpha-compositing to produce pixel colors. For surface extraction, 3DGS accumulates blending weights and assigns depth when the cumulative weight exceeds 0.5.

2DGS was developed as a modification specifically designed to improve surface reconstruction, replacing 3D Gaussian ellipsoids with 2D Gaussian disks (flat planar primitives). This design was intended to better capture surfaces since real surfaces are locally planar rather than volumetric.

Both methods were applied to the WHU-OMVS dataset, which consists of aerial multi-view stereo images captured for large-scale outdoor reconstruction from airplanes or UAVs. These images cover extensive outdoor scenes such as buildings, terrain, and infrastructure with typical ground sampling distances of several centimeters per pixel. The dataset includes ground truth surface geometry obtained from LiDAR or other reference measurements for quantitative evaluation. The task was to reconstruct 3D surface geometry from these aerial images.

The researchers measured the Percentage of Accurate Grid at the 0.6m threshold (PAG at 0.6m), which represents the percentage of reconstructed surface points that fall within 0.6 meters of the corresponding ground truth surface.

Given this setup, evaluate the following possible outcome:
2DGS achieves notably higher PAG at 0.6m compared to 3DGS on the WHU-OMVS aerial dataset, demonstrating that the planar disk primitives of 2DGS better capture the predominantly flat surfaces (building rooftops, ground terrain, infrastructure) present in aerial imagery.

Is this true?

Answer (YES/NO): NO